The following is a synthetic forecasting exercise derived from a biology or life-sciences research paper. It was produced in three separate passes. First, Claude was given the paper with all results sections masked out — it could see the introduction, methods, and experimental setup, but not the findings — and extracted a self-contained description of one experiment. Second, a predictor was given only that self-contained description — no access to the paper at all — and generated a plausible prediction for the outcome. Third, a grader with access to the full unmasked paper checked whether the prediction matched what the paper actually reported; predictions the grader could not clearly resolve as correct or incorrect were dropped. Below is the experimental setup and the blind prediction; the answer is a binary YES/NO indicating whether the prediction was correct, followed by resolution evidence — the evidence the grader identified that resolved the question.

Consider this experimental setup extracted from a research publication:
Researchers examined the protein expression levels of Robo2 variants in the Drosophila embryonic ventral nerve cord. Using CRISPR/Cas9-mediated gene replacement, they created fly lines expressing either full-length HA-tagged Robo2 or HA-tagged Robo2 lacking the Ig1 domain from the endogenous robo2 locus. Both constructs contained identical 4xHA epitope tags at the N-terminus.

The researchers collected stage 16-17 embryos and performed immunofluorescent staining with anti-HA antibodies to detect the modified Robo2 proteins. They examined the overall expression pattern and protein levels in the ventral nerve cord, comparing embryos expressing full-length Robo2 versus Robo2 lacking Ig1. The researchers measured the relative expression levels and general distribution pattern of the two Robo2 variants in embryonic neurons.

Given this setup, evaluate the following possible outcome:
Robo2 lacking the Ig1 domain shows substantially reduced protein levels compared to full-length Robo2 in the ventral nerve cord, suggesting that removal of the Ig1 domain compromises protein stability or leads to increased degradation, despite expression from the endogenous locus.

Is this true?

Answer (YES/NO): NO